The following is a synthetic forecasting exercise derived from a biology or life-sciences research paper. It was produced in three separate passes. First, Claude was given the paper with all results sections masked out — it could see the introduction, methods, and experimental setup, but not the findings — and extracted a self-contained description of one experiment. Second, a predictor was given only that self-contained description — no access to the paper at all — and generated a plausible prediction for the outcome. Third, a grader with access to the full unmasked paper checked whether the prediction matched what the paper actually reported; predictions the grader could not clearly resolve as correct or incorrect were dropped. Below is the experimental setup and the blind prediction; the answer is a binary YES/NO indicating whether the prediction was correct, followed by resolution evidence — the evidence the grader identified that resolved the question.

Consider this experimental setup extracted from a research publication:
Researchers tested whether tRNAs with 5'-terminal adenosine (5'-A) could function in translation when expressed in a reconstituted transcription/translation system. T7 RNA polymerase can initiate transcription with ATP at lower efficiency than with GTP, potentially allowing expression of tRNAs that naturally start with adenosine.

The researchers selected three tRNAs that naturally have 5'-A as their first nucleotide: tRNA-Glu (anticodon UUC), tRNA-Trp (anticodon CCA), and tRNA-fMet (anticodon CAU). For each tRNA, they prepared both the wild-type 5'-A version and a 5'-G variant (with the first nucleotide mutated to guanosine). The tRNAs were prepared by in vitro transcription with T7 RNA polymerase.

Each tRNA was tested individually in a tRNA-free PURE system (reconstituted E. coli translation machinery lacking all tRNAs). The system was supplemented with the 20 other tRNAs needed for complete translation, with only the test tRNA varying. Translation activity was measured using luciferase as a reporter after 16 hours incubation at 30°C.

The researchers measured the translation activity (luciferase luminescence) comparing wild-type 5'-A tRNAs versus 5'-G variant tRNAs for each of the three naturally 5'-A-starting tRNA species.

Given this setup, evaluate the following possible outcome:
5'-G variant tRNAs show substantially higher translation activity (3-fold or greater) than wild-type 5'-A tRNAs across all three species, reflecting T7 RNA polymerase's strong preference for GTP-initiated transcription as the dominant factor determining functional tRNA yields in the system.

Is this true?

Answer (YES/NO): NO